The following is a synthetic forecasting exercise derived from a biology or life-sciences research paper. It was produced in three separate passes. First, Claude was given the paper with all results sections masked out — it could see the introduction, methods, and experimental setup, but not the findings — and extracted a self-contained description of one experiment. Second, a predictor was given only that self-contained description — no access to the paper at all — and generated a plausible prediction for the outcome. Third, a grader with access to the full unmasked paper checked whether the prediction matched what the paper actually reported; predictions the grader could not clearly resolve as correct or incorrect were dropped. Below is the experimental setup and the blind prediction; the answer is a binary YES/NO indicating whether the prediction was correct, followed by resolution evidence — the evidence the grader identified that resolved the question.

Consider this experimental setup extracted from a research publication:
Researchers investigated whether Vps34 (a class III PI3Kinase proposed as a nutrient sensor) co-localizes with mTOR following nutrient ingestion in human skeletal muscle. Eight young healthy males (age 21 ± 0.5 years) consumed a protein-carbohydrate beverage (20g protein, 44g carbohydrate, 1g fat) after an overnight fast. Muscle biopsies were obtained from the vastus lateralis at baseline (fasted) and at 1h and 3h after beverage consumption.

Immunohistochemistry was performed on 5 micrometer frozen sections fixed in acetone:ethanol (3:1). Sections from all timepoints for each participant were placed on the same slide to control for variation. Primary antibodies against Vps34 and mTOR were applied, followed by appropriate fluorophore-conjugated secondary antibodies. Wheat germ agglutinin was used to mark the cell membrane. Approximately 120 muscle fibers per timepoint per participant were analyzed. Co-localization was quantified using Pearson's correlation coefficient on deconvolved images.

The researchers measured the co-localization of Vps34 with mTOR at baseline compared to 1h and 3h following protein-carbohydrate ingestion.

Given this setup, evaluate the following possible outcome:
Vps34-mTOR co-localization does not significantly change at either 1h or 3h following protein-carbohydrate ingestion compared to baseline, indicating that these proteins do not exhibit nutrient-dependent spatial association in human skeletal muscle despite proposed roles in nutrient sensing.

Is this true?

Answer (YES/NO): NO